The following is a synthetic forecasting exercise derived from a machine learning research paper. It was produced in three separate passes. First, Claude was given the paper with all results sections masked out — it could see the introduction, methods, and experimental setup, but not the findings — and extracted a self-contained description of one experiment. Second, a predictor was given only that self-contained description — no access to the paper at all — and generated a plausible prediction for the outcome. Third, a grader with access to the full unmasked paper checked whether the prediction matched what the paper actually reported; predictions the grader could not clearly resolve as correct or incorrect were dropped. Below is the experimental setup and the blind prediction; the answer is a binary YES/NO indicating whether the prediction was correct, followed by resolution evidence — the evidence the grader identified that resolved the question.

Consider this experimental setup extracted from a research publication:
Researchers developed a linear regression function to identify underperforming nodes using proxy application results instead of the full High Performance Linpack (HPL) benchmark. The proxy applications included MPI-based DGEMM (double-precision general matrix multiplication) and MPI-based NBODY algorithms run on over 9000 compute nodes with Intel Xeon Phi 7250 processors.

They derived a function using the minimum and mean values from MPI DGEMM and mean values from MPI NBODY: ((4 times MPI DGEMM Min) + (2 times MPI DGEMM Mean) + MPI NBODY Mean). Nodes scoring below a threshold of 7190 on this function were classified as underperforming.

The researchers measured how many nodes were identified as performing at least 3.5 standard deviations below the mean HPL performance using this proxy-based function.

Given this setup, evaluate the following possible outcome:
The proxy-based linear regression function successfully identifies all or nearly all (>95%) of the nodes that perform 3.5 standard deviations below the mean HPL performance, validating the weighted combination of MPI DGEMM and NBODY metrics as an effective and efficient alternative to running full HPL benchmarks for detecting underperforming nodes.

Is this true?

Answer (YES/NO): NO